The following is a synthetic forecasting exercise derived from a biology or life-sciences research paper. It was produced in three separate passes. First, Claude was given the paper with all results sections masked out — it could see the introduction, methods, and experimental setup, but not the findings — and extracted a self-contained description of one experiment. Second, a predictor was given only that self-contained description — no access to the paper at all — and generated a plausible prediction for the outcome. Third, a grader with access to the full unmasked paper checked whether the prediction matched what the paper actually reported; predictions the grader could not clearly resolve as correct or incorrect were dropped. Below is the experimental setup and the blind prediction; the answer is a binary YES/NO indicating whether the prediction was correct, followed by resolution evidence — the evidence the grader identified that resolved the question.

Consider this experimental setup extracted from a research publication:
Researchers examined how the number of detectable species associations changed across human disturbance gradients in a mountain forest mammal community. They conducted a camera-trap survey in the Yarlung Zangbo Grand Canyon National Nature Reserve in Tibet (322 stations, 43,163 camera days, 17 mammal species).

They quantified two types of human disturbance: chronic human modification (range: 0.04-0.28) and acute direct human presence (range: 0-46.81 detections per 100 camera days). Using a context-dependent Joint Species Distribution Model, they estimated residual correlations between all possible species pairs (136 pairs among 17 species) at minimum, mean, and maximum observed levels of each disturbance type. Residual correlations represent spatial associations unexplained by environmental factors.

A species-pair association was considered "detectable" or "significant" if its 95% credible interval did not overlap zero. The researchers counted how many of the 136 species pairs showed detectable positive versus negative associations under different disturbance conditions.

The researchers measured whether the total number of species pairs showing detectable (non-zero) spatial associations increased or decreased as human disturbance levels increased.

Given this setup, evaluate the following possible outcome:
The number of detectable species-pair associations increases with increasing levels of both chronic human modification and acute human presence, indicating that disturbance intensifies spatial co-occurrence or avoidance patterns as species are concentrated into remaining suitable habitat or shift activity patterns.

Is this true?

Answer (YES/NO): NO